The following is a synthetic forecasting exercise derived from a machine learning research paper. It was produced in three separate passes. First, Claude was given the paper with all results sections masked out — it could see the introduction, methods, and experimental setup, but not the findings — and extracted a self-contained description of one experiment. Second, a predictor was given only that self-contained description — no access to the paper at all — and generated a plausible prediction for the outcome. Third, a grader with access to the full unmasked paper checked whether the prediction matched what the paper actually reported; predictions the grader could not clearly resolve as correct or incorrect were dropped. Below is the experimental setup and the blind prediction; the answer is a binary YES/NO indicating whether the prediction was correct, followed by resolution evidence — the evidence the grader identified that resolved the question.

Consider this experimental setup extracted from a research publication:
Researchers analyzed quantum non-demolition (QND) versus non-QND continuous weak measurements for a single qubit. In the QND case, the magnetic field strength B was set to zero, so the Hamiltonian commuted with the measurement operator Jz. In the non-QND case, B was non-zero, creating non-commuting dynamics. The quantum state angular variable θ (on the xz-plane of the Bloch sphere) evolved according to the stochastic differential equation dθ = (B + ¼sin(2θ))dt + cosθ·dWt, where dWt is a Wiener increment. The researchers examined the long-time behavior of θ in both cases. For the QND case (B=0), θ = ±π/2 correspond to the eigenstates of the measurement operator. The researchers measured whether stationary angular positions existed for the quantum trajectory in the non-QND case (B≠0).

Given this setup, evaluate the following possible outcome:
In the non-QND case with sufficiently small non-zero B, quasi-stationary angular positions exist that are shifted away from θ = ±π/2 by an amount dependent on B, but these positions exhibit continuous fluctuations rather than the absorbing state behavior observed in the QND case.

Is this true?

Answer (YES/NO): NO